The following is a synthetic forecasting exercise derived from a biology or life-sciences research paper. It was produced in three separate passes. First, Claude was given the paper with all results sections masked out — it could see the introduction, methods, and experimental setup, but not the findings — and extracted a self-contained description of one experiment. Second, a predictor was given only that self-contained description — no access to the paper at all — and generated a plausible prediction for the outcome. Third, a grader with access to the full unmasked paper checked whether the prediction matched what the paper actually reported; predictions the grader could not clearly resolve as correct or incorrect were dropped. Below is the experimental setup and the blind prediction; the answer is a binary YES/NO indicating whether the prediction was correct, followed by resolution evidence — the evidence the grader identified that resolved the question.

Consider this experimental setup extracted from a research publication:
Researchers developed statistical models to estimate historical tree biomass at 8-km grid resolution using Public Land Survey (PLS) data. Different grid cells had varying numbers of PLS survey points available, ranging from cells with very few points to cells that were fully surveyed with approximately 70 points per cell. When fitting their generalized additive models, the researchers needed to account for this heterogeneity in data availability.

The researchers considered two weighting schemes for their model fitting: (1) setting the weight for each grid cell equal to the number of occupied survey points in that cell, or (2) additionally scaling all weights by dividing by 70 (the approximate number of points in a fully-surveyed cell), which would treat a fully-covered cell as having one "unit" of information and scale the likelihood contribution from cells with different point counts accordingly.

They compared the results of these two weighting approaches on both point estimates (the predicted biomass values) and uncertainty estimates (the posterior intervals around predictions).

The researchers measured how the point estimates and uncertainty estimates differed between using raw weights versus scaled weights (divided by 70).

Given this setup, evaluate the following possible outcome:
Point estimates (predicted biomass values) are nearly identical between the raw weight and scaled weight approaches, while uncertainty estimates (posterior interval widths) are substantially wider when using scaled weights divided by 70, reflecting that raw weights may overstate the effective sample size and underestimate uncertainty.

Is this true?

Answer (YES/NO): NO